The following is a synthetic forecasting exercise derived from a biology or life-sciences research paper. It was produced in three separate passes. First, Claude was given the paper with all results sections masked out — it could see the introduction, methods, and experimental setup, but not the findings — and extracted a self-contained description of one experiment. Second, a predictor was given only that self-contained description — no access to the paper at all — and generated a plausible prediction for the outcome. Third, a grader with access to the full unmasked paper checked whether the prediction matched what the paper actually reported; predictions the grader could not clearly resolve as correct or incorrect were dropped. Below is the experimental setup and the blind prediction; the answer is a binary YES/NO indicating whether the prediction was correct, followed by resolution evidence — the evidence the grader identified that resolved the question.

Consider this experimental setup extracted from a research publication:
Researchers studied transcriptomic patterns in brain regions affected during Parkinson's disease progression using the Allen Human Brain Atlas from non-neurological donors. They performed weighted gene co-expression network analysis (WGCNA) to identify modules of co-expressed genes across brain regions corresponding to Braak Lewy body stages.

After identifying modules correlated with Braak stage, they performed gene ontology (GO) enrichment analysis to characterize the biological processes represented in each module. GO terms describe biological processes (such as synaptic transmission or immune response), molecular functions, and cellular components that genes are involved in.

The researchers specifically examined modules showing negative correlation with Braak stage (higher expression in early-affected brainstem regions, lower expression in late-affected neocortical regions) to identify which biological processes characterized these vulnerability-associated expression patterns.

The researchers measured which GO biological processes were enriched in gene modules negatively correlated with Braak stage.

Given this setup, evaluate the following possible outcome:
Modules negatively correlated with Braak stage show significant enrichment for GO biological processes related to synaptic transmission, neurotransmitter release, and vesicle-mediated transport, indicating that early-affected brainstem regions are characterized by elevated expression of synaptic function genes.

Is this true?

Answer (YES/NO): NO